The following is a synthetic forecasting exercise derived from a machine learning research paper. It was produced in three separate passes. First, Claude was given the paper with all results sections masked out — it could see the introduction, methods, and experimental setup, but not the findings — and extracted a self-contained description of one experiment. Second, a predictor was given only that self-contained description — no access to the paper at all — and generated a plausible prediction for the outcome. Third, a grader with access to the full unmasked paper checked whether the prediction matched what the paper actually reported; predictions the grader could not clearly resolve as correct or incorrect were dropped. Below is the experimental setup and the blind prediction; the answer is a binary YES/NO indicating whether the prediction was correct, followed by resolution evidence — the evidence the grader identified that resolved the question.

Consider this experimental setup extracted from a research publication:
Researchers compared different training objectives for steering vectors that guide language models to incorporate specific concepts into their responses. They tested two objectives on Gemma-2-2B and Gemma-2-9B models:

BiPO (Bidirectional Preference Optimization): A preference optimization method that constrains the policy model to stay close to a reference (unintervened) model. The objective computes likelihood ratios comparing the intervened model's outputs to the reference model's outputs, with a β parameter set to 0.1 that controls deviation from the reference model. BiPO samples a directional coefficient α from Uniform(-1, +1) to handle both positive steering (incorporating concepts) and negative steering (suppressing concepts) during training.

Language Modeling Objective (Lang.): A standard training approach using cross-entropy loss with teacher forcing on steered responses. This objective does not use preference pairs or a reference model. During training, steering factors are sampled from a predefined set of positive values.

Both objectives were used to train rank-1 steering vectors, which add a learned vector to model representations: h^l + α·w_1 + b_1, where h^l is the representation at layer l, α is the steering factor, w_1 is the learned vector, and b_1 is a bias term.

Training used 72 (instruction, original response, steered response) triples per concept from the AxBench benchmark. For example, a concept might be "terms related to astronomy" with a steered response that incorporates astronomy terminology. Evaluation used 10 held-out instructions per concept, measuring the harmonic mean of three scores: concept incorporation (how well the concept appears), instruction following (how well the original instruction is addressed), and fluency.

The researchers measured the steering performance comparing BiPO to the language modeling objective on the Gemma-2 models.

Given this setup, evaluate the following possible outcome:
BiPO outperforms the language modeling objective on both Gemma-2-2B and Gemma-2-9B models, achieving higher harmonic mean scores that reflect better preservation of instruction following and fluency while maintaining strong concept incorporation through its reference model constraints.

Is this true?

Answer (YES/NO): NO